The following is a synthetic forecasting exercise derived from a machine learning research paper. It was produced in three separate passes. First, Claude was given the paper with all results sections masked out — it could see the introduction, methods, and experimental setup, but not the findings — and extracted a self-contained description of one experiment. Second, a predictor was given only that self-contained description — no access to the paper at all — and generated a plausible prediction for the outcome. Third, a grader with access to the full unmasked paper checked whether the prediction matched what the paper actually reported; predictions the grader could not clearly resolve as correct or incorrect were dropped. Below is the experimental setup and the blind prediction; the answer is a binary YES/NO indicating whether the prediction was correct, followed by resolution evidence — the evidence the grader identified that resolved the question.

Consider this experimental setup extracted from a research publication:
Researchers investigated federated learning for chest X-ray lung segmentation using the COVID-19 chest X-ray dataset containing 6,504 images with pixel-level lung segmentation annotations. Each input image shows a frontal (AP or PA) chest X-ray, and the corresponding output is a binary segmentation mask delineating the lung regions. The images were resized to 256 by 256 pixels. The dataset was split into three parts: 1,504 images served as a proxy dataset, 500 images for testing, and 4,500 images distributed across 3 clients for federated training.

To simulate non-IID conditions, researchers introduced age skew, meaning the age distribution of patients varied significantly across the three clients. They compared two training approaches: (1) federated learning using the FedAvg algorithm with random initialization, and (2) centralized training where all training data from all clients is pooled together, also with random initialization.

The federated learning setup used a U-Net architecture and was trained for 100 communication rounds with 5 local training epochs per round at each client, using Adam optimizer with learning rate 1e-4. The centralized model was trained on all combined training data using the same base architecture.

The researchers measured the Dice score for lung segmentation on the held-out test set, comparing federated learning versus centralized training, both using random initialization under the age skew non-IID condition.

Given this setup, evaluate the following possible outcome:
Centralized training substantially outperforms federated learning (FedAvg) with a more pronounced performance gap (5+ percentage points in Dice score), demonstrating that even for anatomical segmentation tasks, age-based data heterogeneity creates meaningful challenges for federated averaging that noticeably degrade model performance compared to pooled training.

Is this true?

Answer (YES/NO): YES